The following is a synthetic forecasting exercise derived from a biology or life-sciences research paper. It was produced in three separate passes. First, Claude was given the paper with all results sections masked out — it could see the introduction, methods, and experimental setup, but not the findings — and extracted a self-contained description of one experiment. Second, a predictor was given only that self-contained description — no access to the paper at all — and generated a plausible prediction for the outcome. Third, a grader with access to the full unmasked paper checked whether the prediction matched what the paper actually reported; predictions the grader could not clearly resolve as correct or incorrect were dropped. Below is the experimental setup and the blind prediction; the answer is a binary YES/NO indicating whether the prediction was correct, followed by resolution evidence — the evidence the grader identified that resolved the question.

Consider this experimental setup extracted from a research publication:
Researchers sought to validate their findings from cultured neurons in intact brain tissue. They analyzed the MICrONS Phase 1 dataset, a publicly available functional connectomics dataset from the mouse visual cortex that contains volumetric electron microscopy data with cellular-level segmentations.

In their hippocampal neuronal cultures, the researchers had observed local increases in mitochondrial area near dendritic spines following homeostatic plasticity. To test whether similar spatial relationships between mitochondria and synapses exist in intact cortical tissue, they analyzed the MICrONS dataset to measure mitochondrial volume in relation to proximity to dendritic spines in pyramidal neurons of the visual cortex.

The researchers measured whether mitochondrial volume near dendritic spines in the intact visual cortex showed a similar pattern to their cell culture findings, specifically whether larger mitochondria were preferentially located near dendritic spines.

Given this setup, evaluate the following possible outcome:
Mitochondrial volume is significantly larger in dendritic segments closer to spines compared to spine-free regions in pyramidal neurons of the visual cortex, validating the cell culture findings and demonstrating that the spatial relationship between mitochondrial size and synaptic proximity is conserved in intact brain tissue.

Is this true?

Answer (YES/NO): YES